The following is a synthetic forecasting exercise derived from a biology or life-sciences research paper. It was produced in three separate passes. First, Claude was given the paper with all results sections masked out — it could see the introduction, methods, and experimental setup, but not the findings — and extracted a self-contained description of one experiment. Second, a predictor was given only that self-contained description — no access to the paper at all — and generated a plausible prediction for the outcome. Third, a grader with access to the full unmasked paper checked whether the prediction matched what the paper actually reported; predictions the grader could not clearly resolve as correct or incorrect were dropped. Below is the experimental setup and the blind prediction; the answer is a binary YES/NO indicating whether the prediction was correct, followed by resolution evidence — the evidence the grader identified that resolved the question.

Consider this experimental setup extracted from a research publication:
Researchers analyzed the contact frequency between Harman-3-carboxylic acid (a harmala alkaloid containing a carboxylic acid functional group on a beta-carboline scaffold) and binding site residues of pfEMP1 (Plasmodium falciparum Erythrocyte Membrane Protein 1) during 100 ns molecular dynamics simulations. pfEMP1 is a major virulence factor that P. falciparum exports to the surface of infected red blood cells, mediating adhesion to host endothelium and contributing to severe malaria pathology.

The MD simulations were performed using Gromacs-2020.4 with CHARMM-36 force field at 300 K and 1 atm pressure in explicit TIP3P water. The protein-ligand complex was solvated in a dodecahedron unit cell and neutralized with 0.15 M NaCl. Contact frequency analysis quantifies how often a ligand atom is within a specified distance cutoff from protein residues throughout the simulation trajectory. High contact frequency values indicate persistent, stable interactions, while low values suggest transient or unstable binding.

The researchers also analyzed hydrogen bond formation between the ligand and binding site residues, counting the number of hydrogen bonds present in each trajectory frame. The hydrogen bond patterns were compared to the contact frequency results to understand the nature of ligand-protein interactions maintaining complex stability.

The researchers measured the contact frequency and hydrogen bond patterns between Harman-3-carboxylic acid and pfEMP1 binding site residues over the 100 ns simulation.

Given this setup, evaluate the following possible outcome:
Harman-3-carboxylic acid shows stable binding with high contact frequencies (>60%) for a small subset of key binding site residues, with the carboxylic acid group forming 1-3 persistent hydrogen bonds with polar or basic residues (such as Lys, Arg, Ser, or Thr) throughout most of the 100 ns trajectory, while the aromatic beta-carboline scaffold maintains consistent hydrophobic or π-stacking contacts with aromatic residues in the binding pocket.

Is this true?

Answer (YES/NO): NO